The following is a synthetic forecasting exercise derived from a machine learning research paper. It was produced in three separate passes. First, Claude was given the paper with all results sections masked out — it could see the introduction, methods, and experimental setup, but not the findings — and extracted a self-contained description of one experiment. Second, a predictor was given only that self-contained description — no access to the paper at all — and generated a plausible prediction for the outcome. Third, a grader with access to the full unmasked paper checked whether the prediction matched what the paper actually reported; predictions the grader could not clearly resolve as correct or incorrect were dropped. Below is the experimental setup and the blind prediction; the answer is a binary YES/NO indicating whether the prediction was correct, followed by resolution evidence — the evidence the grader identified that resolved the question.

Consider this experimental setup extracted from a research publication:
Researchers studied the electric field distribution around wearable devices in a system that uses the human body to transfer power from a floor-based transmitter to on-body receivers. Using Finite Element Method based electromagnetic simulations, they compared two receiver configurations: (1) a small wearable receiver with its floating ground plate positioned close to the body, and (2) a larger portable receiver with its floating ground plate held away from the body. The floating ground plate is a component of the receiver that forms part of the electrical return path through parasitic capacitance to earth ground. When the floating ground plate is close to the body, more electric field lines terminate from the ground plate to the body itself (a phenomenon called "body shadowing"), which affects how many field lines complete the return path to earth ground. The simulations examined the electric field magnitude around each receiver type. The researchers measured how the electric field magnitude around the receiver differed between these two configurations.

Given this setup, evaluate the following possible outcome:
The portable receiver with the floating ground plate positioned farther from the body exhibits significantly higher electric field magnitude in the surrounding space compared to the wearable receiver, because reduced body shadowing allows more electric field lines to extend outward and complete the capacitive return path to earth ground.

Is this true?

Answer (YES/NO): YES